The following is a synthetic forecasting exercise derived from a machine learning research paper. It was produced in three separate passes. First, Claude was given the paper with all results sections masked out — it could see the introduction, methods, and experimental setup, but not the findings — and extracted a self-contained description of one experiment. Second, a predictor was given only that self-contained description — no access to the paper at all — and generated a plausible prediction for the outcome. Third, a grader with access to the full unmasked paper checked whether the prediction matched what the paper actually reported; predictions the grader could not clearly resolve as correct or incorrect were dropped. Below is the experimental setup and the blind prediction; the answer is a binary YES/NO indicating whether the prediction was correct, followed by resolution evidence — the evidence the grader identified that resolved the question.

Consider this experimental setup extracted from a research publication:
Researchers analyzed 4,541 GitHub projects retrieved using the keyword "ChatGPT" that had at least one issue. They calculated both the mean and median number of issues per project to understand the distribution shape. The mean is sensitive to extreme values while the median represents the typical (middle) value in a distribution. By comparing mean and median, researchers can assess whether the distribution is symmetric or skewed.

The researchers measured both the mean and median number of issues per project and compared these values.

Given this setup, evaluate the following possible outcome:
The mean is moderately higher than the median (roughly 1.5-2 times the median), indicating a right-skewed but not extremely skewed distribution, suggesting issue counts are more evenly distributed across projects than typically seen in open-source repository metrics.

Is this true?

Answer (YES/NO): NO